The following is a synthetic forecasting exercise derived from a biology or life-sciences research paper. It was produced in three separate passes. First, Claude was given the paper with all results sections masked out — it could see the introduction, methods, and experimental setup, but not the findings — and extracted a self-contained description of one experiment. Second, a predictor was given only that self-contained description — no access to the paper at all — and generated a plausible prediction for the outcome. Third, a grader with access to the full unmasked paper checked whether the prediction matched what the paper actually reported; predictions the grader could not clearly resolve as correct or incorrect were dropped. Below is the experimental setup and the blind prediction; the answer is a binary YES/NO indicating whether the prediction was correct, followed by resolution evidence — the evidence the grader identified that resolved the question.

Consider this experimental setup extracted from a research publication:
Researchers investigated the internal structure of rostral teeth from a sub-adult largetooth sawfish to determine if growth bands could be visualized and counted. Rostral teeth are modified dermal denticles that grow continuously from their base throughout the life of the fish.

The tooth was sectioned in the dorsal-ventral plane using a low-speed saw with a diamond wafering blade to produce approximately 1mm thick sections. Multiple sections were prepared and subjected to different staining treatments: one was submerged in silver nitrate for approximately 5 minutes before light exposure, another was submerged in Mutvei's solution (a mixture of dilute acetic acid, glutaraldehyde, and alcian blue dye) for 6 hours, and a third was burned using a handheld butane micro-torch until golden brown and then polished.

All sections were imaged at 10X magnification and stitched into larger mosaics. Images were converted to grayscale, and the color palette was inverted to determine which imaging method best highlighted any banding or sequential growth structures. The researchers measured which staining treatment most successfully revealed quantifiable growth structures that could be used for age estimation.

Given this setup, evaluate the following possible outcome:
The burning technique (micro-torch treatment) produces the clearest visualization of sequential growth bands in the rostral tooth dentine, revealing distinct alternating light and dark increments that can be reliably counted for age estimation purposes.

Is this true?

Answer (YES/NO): NO